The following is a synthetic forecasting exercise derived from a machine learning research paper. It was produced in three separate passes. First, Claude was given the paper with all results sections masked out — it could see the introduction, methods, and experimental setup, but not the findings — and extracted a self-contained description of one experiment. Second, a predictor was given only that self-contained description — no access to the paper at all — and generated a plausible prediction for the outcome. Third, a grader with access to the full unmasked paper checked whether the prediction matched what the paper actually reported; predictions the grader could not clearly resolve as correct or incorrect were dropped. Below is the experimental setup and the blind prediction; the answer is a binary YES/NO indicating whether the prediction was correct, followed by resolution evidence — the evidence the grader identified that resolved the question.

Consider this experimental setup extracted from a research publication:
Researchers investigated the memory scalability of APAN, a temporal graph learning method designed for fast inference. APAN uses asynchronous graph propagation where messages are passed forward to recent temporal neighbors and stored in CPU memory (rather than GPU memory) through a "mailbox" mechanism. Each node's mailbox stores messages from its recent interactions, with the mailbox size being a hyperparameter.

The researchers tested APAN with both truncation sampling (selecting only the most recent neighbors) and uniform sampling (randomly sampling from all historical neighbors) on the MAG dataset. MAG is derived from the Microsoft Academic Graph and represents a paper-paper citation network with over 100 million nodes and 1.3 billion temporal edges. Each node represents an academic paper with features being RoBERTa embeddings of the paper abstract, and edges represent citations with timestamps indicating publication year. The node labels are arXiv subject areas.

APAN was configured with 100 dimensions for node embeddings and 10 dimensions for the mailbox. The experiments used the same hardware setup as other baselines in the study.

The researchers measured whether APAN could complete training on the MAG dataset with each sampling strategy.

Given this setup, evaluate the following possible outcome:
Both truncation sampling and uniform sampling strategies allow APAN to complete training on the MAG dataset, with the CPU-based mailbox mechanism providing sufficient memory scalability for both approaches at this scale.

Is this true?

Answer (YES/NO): NO